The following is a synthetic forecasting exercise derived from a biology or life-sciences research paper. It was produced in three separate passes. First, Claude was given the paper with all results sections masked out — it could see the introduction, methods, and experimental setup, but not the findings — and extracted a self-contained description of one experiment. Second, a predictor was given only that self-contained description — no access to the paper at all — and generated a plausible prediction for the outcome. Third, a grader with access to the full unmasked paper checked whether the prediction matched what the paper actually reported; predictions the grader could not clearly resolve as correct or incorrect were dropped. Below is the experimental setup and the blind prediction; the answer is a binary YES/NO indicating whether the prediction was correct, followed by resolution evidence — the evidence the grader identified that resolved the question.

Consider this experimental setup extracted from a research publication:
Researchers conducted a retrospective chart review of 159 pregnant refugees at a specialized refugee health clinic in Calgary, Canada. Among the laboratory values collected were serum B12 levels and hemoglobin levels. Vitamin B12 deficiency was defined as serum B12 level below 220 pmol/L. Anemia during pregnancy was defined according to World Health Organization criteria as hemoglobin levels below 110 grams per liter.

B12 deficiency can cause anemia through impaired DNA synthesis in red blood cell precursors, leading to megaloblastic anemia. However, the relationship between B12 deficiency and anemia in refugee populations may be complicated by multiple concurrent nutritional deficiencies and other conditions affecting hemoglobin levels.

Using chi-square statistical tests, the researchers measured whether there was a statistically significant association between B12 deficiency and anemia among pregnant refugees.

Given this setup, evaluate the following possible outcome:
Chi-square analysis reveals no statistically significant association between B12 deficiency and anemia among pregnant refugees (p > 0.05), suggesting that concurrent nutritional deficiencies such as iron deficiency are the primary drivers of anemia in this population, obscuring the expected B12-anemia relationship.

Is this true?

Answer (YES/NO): YES